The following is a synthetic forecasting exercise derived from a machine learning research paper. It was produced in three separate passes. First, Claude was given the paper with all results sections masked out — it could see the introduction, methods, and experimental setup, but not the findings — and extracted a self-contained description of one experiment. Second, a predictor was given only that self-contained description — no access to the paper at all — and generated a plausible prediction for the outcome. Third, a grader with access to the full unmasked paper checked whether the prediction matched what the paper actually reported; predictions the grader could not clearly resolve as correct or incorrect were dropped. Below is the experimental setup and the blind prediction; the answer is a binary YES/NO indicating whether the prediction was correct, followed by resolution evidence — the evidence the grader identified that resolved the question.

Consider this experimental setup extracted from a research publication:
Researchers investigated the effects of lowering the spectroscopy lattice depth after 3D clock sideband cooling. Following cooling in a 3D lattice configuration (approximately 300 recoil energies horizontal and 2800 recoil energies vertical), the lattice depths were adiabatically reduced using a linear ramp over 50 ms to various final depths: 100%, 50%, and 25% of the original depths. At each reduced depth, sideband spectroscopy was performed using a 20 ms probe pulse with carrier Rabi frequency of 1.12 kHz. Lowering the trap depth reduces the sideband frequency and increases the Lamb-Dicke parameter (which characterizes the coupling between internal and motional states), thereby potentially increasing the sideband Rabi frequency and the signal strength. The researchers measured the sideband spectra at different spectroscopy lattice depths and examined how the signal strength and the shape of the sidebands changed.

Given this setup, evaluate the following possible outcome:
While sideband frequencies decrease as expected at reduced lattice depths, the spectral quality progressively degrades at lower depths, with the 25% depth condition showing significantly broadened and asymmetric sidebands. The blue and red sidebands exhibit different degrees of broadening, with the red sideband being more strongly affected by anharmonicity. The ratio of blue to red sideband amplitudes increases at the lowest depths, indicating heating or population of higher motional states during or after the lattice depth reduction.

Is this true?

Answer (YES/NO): NO